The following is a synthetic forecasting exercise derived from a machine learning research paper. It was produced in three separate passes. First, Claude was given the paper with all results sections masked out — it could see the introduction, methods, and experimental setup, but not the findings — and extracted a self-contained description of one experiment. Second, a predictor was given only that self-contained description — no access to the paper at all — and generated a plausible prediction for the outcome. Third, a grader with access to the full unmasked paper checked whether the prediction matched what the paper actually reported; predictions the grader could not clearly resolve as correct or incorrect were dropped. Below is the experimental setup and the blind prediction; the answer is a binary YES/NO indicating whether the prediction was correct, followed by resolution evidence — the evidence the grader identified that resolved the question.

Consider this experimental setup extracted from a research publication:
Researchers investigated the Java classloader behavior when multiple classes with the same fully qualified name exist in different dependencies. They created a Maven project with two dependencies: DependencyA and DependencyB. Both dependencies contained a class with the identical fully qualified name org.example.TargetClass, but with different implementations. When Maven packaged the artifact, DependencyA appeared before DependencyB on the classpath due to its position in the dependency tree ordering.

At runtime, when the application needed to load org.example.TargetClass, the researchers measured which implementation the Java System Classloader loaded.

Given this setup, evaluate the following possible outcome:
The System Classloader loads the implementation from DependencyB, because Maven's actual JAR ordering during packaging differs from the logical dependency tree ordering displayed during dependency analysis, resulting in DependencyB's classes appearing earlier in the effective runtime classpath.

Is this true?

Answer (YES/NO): NO